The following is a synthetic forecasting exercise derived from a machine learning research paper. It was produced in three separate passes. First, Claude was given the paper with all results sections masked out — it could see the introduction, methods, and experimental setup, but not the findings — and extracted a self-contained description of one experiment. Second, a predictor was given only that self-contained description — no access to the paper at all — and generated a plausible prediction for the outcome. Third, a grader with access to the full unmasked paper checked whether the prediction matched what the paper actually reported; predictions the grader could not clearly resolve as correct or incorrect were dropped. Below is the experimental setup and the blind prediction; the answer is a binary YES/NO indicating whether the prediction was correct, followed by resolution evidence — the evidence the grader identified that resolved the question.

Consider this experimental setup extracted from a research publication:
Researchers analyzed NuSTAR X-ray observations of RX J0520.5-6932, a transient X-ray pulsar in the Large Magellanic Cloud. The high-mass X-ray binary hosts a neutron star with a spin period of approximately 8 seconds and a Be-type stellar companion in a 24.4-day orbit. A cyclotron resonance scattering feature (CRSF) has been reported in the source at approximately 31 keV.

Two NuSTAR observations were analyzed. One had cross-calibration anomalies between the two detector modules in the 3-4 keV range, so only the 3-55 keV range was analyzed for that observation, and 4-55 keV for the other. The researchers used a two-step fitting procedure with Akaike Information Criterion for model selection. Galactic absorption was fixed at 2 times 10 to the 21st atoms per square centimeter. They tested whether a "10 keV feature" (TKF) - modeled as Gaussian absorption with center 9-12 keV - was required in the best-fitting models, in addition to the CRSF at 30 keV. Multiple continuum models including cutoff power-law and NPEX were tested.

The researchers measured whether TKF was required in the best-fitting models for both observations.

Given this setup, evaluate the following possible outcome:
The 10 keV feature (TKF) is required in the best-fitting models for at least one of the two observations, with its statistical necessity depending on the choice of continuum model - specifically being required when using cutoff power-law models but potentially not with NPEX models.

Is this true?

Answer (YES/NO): NO